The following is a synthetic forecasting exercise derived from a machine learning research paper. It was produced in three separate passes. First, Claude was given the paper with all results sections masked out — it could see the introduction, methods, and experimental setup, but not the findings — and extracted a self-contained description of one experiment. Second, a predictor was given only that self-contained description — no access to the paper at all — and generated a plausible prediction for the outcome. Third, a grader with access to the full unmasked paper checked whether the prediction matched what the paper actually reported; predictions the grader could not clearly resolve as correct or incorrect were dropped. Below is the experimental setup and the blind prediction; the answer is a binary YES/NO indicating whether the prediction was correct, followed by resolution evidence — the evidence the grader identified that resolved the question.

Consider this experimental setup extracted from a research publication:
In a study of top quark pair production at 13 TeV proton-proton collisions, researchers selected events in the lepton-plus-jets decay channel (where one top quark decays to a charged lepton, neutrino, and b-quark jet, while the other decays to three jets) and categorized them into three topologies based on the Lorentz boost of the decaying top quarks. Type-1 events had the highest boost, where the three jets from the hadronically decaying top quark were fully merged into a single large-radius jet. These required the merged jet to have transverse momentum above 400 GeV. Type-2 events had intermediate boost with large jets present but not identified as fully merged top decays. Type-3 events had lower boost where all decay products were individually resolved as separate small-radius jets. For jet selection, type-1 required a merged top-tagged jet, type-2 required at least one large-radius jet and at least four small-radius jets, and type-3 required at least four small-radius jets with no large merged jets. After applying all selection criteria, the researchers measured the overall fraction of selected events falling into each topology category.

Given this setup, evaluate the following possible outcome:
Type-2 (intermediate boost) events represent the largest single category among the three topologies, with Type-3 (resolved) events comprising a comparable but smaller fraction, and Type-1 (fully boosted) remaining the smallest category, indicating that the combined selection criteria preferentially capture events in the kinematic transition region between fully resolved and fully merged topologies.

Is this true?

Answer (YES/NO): NO